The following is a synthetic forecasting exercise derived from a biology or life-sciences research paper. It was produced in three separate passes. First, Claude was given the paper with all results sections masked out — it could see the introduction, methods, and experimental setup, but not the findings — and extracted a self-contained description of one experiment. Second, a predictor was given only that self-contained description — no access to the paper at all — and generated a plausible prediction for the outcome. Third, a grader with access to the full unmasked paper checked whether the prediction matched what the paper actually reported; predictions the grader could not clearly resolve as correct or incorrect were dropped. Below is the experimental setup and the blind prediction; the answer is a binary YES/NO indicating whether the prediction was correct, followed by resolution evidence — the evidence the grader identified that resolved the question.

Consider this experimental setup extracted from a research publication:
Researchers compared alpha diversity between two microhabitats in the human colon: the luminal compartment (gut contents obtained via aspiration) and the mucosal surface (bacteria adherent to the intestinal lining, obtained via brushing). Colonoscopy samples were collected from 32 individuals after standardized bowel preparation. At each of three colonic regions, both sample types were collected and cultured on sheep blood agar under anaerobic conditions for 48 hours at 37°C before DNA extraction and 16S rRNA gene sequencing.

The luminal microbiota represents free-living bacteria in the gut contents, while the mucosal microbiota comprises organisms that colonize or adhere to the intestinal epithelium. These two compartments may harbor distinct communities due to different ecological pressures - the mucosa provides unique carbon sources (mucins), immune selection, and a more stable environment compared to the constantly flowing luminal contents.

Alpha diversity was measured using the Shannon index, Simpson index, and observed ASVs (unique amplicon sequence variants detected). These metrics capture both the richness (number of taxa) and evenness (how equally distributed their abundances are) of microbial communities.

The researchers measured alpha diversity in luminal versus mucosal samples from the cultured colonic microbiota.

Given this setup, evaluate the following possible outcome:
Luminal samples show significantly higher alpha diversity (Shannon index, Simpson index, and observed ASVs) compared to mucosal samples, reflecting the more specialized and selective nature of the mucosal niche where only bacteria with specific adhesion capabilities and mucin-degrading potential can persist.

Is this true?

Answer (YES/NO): YES